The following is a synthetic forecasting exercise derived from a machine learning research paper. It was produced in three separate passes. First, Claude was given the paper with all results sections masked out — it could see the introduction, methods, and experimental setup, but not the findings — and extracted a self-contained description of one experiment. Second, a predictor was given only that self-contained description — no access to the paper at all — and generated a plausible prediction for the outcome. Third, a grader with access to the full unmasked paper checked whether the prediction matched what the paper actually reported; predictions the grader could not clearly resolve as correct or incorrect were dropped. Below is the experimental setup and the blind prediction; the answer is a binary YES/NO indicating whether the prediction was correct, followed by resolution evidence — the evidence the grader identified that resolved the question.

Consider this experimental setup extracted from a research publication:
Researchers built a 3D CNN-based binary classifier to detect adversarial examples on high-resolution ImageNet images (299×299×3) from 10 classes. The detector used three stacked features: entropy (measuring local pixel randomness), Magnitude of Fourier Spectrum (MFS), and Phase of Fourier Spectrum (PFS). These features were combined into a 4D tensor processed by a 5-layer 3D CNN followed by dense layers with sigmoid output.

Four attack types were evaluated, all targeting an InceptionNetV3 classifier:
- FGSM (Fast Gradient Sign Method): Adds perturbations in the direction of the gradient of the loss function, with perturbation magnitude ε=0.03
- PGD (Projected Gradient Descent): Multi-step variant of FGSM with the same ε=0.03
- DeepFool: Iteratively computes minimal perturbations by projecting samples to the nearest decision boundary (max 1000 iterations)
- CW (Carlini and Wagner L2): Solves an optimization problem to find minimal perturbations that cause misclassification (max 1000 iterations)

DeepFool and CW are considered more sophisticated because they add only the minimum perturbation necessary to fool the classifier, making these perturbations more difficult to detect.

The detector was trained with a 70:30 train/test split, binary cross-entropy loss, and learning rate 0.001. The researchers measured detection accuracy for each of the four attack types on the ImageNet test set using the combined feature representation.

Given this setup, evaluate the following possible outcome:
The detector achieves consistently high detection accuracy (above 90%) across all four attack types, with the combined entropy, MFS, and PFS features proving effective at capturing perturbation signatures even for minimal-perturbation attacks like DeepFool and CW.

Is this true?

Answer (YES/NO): NO